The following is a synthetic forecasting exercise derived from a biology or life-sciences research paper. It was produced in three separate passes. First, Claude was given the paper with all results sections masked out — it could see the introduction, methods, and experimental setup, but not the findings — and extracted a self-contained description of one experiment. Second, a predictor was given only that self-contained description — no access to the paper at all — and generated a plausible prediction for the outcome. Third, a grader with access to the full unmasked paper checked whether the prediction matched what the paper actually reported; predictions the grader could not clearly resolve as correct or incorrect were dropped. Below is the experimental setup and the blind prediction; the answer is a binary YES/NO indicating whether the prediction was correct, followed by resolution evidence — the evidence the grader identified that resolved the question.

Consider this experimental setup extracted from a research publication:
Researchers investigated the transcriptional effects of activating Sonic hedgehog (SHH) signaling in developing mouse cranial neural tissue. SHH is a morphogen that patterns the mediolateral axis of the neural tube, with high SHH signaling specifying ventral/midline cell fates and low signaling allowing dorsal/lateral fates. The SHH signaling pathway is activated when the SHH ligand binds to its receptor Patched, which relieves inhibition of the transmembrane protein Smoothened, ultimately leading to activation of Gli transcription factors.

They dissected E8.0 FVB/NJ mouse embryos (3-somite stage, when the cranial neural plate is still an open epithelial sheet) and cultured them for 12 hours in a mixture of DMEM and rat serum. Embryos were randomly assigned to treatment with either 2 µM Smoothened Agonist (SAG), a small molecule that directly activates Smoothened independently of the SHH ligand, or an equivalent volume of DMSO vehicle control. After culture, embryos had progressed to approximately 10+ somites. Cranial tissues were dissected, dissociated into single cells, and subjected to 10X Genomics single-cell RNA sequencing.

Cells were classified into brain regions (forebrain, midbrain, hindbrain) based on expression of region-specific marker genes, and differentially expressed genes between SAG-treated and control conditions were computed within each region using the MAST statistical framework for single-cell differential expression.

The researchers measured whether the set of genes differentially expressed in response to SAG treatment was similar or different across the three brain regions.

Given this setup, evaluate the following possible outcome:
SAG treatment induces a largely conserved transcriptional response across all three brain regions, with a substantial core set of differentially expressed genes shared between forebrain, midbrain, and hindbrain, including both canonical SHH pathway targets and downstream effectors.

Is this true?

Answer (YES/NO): NO